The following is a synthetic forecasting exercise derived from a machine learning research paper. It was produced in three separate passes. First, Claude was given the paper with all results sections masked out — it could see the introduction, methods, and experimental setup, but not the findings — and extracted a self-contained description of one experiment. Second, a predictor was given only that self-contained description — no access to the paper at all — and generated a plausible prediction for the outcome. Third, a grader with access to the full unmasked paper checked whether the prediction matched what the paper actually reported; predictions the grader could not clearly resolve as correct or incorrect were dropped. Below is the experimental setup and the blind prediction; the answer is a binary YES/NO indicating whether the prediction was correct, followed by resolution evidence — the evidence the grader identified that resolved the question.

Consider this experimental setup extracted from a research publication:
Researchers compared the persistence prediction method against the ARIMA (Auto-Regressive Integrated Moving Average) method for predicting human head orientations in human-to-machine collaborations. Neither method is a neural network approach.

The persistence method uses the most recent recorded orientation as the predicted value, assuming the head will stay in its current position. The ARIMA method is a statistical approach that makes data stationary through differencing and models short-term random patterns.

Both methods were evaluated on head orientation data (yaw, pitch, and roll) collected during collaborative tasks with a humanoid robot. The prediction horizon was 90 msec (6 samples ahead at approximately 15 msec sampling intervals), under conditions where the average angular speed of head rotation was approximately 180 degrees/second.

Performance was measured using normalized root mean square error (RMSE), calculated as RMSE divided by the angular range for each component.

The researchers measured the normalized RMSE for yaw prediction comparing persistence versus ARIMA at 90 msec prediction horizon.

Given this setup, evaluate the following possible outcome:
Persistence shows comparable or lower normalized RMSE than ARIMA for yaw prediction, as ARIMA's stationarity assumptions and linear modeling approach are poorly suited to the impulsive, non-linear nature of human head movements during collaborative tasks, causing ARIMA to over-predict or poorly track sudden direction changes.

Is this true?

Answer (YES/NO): NO